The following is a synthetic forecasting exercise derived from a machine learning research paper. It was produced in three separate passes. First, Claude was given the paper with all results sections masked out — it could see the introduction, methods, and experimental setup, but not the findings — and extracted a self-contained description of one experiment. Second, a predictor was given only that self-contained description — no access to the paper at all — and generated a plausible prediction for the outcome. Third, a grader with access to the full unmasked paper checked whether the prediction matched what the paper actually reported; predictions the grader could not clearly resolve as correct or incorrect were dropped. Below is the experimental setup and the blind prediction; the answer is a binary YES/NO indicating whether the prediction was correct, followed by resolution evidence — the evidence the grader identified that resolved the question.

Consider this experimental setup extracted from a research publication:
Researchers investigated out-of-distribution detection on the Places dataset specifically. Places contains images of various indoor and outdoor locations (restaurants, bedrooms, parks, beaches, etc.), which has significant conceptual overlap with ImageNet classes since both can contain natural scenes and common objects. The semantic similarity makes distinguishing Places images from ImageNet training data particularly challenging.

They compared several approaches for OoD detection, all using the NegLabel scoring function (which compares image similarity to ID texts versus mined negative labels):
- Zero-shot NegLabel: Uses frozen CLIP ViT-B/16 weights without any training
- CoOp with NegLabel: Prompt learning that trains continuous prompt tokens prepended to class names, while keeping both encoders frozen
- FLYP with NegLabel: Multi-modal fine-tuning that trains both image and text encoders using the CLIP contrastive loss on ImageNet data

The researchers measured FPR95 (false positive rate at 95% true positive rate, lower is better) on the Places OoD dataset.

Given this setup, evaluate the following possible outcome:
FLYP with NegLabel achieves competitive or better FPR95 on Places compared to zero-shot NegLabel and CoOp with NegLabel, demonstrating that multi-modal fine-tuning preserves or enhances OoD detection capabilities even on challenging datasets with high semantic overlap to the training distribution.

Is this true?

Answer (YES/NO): NO